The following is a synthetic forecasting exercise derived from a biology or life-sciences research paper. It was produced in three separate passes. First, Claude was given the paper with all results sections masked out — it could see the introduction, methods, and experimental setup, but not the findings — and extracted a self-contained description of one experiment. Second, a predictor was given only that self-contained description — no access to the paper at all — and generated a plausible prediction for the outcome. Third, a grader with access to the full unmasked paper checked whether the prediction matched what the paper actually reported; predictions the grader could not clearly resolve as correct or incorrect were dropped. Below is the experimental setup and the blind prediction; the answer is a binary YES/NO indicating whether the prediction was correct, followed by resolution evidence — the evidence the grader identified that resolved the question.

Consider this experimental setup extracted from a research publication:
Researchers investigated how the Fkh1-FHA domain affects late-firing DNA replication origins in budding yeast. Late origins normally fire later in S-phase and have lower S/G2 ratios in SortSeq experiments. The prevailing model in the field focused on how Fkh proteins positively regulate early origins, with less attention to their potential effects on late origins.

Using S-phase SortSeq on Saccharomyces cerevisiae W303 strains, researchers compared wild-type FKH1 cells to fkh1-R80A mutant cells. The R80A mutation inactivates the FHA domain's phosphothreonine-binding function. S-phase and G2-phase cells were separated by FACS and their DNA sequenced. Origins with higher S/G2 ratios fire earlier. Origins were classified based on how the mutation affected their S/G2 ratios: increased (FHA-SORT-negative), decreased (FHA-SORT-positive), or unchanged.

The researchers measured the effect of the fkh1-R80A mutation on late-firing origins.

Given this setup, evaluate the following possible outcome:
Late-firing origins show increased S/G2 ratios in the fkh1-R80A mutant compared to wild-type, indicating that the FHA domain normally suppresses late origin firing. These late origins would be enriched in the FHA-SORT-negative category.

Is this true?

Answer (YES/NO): YES